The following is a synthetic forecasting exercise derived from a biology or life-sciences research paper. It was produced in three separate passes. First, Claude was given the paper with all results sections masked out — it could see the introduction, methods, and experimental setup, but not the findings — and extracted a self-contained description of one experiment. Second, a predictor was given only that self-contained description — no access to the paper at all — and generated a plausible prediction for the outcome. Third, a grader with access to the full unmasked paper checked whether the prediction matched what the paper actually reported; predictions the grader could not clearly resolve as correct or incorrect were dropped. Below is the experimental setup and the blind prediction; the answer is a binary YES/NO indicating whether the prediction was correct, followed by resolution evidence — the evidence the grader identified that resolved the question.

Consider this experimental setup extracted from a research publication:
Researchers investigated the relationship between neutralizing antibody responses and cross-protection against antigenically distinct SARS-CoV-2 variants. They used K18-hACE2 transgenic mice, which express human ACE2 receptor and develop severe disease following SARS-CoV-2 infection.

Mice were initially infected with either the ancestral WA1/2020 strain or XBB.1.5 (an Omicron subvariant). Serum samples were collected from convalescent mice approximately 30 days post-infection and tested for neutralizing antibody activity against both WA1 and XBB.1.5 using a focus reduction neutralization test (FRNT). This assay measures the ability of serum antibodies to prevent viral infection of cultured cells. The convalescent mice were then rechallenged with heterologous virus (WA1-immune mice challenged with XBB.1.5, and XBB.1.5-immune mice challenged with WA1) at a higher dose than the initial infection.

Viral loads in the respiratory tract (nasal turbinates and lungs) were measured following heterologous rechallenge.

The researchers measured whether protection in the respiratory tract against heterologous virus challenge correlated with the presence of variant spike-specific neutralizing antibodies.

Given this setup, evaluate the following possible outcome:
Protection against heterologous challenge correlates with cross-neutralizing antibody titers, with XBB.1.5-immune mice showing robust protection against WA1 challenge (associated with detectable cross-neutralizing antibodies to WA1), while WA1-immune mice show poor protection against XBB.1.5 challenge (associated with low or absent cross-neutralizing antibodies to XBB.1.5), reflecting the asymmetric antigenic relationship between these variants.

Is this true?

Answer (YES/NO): NO